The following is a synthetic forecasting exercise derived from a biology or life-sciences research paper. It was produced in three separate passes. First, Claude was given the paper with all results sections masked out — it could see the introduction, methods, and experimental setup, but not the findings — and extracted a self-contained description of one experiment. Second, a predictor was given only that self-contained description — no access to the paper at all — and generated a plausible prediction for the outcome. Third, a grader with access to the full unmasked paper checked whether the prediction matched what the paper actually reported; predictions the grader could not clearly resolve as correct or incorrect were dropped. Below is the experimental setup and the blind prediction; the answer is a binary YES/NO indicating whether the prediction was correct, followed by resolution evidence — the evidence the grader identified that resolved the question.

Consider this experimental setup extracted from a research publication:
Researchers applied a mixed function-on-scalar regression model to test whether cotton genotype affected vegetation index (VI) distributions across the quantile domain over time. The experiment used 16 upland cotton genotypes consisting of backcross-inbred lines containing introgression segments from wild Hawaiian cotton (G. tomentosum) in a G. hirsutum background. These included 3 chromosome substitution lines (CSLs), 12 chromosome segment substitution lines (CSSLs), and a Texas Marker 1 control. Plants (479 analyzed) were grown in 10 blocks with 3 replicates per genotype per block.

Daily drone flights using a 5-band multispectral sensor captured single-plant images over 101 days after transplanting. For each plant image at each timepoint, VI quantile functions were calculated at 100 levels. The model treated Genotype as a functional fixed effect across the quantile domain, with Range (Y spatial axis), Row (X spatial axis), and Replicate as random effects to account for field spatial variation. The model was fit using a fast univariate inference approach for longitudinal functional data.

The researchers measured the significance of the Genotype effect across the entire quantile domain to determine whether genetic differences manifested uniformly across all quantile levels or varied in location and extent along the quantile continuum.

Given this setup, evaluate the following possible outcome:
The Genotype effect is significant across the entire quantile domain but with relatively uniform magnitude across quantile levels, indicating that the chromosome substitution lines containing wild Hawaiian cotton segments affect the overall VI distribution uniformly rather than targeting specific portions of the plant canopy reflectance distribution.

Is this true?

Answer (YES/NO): NO